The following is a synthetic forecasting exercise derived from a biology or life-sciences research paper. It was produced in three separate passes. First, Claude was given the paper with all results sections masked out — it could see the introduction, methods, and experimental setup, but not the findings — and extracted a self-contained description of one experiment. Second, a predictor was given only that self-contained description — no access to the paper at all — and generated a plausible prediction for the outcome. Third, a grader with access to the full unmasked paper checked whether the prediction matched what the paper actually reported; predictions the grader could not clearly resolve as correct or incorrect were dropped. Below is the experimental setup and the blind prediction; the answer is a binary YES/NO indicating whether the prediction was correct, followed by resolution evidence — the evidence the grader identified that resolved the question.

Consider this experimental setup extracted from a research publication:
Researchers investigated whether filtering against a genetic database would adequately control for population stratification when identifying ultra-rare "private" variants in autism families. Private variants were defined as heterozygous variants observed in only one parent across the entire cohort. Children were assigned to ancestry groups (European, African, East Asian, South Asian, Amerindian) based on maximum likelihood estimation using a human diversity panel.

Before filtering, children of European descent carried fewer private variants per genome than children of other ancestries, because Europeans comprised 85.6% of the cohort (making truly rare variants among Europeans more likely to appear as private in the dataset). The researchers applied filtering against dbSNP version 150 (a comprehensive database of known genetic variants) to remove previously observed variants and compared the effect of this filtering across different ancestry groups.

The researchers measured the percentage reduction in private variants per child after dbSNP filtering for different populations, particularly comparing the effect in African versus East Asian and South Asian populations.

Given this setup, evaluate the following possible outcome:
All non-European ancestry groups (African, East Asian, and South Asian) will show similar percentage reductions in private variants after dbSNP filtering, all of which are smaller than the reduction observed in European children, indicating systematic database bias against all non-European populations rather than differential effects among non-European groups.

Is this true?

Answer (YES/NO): NO